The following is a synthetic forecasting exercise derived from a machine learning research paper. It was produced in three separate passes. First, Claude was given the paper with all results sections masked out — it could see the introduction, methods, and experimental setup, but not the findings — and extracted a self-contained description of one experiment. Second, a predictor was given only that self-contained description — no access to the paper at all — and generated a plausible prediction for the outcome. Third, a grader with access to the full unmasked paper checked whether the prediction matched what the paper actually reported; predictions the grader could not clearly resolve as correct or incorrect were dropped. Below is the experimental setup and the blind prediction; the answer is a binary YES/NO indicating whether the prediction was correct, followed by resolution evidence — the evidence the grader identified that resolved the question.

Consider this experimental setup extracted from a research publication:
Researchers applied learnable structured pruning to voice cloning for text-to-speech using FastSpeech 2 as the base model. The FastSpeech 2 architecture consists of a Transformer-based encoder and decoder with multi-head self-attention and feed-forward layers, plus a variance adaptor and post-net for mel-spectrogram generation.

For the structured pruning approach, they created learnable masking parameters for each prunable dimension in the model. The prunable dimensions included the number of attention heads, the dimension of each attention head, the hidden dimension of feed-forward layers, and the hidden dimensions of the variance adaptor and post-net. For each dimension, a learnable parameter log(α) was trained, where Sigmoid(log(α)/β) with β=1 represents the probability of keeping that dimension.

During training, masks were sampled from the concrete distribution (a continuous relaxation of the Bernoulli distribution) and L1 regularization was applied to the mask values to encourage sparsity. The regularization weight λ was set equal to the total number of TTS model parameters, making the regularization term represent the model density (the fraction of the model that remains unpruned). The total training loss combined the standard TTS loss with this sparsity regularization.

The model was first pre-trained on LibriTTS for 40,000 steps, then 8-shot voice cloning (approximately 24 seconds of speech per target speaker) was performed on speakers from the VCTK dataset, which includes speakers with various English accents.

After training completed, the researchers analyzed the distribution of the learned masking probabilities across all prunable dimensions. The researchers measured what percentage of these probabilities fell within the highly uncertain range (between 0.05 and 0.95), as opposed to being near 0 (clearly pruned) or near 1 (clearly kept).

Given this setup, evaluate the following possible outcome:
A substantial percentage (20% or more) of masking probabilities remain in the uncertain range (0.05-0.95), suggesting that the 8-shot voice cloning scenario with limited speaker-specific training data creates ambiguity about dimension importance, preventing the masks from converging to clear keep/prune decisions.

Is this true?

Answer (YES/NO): NO